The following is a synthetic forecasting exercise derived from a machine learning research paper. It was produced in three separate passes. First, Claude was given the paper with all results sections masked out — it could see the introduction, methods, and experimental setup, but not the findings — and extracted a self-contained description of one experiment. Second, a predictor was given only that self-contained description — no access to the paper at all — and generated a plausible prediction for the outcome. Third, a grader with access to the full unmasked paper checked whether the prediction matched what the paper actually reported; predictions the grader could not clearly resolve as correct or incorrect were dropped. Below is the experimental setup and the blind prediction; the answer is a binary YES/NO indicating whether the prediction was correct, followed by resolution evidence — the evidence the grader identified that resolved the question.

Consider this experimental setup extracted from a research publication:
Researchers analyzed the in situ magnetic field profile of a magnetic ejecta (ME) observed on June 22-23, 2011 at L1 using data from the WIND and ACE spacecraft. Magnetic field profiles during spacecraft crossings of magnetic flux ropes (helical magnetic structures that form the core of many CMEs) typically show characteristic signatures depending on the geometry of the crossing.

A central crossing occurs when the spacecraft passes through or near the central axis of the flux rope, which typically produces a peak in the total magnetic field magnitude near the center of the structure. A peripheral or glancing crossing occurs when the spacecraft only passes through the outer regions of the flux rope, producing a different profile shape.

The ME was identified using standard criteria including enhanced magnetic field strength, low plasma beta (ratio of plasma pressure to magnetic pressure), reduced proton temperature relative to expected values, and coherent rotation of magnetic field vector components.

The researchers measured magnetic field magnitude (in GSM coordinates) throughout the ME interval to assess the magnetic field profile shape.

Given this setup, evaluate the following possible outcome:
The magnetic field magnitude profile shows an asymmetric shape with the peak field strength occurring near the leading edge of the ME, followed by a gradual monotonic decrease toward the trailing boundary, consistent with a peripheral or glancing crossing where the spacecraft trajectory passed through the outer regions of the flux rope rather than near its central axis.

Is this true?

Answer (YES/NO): YES